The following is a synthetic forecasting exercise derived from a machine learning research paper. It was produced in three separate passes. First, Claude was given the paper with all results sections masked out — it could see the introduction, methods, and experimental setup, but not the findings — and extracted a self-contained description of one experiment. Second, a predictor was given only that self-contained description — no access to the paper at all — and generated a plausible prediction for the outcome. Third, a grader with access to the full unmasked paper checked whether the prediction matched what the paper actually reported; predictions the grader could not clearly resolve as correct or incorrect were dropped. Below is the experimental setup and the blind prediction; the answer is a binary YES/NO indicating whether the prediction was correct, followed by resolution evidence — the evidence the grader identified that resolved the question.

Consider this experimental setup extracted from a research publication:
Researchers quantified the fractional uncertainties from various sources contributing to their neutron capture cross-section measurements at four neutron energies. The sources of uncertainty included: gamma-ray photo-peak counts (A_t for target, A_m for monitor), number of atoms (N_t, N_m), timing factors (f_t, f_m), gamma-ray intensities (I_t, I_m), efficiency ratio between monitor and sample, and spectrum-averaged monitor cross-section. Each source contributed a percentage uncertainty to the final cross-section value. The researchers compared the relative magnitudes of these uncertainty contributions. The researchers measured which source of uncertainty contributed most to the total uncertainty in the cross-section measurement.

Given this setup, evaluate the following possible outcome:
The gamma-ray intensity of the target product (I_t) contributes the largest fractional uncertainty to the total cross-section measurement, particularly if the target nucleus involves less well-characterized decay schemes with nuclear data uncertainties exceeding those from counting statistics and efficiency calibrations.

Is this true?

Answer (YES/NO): NO